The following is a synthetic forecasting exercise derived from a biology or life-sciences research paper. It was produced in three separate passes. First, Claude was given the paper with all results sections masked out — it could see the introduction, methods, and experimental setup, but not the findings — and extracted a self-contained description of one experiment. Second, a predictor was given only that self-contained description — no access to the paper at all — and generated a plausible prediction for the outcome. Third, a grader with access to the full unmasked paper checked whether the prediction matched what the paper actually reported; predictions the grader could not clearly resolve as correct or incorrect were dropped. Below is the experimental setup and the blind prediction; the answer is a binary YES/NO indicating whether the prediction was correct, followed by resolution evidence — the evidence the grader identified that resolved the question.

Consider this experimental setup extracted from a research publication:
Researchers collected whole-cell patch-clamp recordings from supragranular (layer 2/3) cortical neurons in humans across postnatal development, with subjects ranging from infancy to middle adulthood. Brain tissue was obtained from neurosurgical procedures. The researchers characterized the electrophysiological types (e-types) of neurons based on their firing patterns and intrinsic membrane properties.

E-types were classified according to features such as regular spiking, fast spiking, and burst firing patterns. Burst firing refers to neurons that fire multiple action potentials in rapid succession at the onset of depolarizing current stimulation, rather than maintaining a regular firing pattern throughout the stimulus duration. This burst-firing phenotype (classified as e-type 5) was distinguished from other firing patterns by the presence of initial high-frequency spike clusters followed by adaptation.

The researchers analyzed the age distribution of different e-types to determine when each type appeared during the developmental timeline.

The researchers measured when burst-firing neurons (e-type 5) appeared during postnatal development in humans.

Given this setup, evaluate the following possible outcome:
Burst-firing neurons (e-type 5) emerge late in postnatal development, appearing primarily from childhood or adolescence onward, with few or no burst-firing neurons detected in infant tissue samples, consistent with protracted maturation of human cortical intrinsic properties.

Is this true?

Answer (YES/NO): NO